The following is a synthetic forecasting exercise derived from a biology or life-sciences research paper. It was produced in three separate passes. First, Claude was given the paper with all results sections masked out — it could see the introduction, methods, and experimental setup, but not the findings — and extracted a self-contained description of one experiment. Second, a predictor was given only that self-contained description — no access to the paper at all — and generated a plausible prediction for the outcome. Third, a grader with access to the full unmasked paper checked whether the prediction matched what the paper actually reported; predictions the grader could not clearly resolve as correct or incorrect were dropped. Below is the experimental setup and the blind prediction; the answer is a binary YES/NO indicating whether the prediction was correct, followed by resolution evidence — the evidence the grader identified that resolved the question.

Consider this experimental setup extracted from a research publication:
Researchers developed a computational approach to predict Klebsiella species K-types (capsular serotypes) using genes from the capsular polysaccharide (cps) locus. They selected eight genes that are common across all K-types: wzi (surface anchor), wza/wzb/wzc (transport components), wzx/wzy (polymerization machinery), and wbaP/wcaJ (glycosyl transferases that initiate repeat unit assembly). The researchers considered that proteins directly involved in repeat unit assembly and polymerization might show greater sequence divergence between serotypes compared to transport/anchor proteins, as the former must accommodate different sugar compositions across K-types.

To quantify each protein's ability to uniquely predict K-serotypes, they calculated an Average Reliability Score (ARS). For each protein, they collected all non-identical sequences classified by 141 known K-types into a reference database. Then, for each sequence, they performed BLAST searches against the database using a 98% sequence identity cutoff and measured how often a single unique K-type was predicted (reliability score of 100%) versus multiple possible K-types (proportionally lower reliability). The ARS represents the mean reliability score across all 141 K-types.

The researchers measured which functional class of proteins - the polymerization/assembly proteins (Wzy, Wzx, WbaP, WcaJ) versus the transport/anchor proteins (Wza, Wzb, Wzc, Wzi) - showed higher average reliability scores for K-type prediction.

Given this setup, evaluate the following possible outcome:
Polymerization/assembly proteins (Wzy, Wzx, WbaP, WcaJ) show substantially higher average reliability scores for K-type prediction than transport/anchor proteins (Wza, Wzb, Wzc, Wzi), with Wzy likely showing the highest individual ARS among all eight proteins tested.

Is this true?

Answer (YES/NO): NO